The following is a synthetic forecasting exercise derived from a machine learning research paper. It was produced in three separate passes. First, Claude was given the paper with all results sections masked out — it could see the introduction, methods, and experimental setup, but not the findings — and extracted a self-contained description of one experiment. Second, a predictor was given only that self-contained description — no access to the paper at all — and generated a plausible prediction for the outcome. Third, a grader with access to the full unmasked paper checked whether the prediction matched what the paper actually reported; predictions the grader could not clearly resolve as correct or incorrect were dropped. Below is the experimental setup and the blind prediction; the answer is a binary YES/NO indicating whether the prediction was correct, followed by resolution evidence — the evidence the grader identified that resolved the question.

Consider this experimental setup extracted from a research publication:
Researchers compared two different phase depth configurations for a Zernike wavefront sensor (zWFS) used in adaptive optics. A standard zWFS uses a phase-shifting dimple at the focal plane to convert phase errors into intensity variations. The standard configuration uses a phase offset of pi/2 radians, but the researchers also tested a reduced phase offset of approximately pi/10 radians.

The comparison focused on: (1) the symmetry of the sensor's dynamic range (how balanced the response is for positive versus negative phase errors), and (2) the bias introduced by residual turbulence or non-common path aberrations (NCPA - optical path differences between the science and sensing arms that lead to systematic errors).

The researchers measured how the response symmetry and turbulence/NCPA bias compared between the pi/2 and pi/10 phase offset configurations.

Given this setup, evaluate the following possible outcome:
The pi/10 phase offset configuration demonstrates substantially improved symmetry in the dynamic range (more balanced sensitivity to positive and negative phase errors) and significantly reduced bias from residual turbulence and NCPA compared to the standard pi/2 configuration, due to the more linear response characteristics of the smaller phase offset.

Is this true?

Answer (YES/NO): YES